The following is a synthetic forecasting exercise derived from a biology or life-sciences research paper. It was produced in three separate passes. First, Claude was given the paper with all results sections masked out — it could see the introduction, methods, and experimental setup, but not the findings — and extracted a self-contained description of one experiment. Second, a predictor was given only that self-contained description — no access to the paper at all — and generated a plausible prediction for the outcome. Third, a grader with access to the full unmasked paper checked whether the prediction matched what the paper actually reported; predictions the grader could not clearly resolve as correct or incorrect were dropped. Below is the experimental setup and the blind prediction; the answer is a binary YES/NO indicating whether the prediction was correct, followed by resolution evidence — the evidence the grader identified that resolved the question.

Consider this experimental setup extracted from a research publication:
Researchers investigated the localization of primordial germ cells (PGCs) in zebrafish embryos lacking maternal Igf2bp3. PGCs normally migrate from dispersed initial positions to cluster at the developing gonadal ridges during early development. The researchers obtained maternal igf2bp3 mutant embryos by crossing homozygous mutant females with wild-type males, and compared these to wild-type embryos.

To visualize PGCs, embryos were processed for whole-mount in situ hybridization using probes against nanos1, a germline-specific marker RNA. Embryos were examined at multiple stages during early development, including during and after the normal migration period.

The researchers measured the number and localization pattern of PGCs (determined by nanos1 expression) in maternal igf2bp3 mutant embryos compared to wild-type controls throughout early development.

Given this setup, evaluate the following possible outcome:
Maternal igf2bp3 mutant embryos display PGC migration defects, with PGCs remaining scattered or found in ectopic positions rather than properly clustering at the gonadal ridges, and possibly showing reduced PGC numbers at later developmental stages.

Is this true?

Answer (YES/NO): YES